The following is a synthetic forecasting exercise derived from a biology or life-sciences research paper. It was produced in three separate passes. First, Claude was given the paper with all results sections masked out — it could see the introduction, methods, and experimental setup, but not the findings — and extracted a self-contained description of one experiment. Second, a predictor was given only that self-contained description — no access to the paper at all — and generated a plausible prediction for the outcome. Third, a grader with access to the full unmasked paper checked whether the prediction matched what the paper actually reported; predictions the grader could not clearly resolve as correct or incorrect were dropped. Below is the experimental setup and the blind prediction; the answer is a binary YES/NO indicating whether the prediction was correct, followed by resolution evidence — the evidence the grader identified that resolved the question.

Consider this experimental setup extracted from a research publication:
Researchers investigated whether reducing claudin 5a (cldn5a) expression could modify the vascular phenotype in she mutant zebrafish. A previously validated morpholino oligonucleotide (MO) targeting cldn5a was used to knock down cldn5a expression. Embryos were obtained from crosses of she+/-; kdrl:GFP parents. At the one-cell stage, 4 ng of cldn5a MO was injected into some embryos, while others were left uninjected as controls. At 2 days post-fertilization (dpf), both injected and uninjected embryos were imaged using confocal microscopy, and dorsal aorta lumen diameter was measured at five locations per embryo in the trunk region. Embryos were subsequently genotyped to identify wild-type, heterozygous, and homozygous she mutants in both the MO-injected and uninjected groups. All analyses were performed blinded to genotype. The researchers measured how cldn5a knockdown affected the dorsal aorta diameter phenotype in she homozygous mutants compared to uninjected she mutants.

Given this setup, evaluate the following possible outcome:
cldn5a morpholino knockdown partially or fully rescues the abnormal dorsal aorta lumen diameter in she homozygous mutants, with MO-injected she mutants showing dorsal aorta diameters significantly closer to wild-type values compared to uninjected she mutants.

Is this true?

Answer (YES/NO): YES